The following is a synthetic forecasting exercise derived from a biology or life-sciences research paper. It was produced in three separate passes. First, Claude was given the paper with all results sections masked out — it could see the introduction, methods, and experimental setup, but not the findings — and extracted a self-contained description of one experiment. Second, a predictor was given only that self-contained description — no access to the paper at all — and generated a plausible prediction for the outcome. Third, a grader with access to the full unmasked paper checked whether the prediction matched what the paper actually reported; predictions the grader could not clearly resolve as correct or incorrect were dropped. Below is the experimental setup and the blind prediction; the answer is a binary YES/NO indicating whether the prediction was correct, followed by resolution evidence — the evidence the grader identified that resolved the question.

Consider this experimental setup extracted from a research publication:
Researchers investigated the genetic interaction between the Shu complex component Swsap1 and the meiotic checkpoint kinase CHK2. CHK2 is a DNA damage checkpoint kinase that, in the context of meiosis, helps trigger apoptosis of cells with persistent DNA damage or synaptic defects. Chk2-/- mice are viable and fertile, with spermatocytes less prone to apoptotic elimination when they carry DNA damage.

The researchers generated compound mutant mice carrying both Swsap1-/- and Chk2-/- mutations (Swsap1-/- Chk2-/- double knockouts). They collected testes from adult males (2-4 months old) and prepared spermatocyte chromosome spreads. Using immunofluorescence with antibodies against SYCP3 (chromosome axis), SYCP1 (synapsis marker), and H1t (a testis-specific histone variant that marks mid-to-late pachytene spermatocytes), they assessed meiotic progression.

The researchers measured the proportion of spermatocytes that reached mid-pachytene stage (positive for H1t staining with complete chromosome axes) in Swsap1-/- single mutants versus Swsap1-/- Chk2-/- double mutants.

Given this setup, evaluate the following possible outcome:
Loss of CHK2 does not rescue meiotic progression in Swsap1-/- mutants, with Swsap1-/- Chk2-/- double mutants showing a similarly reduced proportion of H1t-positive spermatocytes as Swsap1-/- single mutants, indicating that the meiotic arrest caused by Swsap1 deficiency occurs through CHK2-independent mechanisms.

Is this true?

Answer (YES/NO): YES